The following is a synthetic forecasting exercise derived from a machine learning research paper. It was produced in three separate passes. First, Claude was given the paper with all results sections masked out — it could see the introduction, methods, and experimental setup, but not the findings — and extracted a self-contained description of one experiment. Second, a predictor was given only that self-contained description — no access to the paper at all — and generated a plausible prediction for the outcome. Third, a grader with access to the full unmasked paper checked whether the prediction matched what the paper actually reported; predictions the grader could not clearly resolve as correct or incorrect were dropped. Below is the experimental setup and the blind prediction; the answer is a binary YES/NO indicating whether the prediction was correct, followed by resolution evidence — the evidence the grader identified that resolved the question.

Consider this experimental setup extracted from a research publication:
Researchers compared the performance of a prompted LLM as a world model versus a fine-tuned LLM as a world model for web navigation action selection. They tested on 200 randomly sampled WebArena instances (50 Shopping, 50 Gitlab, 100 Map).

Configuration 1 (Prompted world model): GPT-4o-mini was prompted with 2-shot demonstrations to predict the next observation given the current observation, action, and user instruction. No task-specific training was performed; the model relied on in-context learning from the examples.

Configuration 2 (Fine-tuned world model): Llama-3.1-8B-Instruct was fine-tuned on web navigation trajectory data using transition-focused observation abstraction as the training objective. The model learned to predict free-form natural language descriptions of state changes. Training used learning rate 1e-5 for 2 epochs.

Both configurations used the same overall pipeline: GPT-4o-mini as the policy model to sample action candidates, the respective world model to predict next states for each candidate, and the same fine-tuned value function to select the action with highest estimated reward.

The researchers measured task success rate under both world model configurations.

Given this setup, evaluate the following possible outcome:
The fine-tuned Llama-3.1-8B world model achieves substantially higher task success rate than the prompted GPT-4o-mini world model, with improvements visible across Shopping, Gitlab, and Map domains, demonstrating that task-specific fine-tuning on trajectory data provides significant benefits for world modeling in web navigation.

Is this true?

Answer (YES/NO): NO